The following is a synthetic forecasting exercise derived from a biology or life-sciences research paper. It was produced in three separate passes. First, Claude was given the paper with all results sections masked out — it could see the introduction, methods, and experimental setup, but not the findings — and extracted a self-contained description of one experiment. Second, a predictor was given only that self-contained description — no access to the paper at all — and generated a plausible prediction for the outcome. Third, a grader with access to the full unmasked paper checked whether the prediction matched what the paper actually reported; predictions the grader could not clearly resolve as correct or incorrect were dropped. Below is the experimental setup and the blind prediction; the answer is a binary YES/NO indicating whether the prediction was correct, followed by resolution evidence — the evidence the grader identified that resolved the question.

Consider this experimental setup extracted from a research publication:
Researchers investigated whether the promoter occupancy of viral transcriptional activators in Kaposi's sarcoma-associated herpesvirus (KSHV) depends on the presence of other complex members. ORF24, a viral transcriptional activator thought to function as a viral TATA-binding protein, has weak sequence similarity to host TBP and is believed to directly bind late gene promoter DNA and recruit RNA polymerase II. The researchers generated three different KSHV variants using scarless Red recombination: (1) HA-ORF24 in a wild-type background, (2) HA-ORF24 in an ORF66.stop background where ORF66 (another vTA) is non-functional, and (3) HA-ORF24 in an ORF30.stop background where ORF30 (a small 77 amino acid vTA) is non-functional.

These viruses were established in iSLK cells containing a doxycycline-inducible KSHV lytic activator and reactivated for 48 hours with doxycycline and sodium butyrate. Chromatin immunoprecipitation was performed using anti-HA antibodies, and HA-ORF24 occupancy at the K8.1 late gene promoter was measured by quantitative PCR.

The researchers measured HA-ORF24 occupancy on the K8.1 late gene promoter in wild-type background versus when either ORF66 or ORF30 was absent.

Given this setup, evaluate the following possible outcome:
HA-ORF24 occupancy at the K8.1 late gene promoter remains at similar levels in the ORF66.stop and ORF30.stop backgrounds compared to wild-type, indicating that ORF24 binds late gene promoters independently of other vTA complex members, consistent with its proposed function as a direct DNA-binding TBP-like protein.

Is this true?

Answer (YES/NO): NO